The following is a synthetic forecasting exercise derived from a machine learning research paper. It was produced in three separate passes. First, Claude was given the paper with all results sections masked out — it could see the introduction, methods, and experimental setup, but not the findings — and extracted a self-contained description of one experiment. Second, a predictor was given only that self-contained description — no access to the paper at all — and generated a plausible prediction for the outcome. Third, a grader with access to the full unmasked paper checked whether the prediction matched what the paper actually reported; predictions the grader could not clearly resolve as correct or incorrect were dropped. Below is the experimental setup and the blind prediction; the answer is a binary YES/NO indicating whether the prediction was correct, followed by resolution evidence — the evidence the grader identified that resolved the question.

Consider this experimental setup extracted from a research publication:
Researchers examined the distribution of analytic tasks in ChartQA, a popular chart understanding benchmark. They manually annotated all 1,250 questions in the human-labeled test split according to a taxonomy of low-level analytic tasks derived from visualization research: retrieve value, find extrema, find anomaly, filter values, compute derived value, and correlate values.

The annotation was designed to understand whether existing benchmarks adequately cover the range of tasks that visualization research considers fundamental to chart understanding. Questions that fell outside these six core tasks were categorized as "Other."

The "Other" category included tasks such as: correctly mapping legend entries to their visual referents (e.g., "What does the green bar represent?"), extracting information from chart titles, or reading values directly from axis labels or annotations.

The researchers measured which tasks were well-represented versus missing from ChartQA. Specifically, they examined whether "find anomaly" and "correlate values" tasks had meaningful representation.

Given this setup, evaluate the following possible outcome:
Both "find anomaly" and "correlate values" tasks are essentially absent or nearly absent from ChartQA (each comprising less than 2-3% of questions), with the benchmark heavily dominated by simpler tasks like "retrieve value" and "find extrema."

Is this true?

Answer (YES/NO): YES